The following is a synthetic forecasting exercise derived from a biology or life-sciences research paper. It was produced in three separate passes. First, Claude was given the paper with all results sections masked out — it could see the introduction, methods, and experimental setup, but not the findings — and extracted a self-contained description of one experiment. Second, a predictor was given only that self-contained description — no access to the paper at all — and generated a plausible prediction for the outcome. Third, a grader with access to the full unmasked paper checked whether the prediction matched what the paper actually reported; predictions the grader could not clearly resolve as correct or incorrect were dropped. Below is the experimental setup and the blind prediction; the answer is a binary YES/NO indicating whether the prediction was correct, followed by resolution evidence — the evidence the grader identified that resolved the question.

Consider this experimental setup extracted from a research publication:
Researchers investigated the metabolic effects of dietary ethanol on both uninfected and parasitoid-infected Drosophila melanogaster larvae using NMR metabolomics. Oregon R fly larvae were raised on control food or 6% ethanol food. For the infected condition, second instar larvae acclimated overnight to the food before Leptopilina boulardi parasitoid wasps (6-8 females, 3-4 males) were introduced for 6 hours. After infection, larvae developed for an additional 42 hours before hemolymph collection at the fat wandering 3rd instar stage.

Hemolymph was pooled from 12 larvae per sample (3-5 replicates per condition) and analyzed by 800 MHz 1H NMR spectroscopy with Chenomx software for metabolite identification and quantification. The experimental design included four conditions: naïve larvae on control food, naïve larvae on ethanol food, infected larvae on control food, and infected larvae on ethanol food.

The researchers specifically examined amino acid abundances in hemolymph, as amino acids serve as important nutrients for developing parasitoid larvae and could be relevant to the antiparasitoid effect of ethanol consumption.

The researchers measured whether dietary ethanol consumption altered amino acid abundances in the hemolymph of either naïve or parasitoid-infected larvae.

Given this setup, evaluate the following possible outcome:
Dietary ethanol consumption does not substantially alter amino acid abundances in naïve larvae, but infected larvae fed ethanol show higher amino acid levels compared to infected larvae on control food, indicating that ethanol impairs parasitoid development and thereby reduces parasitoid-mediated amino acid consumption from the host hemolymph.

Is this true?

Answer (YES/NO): NO